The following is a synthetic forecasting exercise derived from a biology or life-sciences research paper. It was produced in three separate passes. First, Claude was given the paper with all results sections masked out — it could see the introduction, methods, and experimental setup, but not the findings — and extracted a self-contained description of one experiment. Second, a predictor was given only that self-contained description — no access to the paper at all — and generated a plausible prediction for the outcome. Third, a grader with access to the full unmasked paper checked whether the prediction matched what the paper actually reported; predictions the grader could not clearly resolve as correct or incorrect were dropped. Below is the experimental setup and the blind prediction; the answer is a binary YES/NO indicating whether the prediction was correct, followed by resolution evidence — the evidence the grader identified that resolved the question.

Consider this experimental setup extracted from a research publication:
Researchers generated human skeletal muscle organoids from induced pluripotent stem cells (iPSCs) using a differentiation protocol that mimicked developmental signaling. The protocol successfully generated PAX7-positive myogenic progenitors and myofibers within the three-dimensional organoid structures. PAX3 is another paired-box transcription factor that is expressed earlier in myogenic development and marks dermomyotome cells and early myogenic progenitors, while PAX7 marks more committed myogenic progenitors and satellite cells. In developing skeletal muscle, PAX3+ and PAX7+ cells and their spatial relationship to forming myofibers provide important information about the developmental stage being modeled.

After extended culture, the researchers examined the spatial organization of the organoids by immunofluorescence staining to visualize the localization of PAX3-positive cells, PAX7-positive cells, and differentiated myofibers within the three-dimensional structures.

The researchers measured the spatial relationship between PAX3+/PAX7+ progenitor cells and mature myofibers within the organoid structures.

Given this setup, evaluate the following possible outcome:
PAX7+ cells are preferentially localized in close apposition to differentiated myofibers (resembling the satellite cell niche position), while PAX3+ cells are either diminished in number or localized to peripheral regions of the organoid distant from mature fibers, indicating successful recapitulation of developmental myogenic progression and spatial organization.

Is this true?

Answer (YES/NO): YES